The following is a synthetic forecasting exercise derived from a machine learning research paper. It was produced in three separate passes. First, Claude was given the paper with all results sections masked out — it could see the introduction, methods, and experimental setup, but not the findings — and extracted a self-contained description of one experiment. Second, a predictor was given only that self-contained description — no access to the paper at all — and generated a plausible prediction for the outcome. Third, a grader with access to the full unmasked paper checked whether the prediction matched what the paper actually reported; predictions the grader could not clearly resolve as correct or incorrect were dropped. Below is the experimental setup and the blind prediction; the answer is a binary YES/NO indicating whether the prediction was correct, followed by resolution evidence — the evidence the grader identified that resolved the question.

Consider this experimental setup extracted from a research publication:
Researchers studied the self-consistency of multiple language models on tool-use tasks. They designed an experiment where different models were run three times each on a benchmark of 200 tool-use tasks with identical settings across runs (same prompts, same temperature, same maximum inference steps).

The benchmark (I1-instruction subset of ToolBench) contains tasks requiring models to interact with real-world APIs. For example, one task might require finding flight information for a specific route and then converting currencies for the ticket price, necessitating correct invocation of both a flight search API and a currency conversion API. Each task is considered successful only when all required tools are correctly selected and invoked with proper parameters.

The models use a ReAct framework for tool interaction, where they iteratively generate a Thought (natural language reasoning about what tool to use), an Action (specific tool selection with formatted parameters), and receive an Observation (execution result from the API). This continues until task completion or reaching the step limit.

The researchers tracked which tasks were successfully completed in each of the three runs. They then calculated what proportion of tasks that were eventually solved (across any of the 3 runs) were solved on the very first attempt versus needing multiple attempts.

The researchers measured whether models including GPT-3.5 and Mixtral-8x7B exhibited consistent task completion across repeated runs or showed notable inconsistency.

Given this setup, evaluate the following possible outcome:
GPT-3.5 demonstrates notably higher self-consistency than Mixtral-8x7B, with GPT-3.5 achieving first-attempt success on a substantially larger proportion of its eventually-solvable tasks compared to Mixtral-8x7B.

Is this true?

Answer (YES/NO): NO